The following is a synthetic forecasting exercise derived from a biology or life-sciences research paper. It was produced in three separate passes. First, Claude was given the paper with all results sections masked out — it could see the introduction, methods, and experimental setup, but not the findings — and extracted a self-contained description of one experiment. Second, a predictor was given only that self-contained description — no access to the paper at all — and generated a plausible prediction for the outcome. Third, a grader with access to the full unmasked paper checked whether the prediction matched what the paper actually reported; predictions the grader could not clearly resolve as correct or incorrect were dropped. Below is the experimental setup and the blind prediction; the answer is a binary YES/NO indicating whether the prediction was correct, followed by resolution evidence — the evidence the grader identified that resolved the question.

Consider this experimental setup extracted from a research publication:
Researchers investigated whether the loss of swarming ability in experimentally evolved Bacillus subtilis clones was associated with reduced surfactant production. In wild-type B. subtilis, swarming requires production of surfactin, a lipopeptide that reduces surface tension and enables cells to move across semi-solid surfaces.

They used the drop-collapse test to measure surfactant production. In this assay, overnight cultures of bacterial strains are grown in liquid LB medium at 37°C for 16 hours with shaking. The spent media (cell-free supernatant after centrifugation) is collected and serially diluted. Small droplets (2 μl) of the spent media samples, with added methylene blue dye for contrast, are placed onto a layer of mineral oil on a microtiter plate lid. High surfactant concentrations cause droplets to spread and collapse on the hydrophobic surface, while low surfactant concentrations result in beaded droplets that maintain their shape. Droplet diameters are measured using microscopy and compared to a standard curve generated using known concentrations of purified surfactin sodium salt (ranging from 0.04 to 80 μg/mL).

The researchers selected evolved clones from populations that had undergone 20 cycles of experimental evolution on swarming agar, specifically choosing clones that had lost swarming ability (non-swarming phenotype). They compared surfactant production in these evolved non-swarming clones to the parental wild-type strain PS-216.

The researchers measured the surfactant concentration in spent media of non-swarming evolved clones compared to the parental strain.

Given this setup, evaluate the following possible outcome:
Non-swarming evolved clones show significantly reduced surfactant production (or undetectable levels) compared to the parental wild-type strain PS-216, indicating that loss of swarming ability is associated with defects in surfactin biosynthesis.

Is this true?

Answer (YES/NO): YES